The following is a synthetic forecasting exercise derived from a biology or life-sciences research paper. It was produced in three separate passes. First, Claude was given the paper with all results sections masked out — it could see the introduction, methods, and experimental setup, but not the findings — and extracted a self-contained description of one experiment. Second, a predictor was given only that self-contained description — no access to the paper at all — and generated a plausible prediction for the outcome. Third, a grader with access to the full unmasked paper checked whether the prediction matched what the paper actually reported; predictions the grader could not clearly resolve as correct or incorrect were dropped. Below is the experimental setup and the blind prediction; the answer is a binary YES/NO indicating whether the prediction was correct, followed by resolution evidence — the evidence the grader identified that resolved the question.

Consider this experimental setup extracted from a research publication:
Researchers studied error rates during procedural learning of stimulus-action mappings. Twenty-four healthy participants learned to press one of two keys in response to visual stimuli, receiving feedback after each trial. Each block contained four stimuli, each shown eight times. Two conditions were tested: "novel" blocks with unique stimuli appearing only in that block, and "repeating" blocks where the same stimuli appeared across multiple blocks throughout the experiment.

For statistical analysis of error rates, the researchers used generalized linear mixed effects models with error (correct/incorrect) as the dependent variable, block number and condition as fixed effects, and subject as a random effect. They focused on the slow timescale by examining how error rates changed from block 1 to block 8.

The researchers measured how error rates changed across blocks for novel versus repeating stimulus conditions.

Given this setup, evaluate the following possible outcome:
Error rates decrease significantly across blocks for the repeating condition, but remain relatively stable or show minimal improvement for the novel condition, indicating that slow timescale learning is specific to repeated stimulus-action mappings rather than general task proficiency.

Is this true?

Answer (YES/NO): YES